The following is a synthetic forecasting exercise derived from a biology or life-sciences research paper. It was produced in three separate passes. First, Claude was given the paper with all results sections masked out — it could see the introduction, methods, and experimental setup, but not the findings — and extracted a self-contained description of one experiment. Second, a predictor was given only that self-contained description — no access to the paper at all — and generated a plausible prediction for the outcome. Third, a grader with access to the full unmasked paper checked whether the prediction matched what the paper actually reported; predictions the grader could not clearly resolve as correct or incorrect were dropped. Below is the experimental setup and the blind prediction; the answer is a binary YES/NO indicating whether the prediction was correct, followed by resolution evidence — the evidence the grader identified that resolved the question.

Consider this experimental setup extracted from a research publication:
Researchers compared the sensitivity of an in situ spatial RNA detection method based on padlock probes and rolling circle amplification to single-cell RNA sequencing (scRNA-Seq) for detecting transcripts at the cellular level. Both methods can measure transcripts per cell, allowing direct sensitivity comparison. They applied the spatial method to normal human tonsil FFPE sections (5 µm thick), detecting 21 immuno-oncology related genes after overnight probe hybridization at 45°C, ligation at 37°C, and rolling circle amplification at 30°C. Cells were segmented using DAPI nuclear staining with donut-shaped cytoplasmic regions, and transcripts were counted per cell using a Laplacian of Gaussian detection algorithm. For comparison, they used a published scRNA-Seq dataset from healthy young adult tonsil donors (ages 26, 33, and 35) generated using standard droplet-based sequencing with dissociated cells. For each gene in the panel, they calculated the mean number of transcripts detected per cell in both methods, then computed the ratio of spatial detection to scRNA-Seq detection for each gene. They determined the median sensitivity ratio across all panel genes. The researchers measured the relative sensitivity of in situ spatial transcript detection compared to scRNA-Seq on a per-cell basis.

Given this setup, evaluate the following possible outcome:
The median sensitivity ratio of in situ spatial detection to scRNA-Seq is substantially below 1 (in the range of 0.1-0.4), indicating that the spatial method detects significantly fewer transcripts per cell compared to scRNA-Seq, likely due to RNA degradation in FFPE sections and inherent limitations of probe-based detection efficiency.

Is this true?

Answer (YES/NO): NO